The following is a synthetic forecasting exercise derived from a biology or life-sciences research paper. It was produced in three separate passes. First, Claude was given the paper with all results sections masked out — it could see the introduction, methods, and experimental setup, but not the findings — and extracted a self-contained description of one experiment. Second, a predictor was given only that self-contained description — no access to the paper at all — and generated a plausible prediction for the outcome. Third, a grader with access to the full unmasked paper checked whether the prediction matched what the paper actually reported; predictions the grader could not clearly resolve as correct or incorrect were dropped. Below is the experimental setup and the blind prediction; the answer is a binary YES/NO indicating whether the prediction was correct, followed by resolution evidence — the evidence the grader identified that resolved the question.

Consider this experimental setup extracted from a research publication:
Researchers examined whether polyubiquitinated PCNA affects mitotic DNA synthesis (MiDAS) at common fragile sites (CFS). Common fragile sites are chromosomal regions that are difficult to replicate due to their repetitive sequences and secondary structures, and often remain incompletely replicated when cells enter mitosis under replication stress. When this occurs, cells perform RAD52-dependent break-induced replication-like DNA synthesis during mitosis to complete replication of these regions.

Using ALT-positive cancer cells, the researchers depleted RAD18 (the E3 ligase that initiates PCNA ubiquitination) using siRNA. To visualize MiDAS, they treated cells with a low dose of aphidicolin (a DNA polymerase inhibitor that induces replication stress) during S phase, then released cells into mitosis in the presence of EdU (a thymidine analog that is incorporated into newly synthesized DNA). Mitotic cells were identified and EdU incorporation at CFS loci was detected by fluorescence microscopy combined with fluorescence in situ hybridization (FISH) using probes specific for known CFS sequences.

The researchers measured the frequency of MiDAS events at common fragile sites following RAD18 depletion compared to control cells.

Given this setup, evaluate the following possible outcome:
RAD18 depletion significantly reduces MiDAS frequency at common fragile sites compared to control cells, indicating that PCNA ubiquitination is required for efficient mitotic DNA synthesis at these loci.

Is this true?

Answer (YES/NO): YES